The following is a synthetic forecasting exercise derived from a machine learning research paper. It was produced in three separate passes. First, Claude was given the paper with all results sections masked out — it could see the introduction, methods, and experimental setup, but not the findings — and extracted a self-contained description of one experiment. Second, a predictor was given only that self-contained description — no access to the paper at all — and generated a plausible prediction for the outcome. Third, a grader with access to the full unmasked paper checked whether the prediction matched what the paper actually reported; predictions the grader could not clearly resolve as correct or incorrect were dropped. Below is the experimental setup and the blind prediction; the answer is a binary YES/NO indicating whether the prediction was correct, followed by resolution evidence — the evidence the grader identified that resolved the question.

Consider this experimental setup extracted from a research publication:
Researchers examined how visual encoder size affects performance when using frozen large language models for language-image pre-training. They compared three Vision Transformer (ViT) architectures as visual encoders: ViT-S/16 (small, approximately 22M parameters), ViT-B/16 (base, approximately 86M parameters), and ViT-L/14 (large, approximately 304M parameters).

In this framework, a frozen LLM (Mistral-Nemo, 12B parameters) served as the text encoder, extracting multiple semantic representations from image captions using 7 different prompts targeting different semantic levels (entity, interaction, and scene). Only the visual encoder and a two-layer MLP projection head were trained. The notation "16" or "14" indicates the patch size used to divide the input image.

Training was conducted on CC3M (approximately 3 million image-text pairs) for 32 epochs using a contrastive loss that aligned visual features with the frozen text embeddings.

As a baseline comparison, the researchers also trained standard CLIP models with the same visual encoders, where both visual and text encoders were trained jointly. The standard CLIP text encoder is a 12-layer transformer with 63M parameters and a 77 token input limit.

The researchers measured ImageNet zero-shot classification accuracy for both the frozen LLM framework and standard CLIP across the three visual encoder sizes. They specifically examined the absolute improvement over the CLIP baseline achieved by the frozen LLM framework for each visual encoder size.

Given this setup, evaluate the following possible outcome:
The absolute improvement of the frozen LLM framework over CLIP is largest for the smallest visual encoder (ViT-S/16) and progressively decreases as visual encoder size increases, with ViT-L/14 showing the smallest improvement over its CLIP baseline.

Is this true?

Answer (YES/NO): NO